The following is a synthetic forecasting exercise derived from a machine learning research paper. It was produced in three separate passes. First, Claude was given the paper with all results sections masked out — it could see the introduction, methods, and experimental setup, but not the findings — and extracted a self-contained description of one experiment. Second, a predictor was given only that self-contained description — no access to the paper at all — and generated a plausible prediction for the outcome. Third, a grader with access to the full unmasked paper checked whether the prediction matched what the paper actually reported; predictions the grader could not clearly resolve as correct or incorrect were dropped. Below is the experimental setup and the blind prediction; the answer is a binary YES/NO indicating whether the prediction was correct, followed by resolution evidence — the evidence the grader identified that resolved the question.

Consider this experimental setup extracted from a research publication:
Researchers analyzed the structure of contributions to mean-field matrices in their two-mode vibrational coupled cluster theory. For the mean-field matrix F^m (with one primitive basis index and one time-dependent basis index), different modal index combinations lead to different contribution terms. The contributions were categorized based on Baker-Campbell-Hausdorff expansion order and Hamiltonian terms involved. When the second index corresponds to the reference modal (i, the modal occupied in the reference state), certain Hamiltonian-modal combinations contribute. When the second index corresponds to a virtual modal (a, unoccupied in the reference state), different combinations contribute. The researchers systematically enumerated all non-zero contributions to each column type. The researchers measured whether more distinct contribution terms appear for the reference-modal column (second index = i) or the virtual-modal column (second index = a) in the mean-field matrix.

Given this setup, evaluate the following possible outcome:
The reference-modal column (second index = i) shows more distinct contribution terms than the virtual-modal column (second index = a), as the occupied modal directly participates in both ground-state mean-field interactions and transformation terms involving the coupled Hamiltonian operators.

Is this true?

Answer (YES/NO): YES